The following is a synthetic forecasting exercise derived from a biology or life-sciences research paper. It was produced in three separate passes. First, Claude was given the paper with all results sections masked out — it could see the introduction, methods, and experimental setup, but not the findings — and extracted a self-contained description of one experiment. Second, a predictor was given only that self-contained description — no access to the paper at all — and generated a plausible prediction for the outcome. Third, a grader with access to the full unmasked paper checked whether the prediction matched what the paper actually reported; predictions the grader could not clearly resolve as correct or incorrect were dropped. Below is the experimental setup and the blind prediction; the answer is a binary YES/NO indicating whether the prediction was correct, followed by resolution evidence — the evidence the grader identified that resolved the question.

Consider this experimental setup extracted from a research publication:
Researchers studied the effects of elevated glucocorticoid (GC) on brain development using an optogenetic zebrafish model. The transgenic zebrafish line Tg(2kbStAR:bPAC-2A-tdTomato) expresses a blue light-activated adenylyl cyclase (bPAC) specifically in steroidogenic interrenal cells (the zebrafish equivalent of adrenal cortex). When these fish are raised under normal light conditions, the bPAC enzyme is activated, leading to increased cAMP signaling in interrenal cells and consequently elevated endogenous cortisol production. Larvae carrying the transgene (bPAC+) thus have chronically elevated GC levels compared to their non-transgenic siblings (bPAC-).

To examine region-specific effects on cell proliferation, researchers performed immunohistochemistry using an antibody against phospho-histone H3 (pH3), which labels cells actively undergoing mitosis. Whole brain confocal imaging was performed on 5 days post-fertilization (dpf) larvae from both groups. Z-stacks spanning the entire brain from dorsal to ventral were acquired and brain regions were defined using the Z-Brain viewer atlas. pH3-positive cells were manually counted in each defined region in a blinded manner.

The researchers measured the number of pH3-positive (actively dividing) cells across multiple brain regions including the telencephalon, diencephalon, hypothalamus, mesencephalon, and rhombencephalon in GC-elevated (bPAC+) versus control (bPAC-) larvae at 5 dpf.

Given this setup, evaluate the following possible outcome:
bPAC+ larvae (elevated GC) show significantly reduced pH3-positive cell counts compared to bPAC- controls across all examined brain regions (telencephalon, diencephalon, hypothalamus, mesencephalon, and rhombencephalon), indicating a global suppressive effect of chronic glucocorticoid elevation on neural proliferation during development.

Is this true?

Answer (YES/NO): NO